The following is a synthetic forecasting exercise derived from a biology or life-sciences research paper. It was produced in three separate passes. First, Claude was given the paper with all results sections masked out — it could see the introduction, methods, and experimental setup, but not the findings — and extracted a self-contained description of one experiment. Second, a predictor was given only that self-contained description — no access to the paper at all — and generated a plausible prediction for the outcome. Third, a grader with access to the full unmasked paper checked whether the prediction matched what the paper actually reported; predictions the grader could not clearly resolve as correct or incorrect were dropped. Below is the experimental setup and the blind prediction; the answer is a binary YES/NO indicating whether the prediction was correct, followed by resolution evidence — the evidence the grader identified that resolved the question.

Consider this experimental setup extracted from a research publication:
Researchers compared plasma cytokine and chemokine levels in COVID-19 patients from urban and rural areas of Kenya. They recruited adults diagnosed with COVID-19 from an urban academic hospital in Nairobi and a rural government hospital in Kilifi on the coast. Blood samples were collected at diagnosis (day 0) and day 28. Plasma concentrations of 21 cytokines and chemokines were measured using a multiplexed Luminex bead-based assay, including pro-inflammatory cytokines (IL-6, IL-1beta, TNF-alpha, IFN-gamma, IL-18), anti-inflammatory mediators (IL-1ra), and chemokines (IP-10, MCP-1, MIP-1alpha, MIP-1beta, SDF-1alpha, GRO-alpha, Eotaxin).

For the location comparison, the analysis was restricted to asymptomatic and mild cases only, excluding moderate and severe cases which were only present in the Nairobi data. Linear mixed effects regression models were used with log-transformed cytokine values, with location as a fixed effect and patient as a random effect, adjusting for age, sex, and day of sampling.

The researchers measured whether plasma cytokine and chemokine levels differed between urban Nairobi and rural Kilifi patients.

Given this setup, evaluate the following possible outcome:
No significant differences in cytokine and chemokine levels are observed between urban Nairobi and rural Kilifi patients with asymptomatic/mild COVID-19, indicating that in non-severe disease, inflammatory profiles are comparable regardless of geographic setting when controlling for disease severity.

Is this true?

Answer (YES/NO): NO